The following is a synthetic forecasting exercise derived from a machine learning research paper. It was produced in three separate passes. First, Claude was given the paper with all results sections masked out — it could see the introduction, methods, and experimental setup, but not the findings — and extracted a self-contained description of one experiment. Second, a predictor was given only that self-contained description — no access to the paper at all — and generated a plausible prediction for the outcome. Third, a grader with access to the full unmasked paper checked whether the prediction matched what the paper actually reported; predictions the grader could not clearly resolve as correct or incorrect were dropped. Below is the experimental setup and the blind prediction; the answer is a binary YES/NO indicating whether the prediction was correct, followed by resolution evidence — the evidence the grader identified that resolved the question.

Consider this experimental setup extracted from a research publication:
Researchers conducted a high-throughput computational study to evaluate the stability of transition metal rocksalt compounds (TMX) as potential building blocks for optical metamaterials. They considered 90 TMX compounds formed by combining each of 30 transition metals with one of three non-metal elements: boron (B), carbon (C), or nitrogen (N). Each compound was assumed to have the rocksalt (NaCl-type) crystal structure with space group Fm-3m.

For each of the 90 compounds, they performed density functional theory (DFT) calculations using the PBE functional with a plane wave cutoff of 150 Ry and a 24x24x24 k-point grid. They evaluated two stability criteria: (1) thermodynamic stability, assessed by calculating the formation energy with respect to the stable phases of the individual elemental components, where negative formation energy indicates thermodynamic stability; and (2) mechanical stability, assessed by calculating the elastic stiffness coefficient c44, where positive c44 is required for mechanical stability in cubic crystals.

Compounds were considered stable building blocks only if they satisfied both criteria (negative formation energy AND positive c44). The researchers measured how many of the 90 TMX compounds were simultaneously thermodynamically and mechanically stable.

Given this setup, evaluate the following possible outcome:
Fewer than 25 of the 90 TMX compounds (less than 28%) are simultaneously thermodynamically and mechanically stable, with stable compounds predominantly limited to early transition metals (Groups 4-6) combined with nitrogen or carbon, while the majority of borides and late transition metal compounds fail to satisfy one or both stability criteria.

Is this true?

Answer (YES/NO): NO